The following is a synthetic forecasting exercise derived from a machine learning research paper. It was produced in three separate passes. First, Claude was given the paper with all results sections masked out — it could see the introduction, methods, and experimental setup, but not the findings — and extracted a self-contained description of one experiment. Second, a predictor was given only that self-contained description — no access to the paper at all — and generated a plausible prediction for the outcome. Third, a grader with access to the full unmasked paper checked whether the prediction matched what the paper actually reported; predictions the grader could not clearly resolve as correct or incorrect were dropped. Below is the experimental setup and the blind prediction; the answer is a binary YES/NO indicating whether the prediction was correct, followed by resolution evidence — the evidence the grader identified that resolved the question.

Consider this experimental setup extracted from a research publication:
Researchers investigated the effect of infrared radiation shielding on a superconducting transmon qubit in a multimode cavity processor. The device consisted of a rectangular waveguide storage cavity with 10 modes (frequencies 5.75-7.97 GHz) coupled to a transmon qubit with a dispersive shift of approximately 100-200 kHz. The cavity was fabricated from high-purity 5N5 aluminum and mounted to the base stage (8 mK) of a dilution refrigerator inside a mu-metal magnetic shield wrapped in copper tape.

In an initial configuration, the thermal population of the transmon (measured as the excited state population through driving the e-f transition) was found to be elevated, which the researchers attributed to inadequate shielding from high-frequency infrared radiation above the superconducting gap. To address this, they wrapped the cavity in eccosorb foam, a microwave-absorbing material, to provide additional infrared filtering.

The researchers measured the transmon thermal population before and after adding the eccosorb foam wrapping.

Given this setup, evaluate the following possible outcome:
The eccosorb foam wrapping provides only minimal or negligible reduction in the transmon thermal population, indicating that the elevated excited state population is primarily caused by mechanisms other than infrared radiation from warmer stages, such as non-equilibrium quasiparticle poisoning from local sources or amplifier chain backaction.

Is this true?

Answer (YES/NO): NO